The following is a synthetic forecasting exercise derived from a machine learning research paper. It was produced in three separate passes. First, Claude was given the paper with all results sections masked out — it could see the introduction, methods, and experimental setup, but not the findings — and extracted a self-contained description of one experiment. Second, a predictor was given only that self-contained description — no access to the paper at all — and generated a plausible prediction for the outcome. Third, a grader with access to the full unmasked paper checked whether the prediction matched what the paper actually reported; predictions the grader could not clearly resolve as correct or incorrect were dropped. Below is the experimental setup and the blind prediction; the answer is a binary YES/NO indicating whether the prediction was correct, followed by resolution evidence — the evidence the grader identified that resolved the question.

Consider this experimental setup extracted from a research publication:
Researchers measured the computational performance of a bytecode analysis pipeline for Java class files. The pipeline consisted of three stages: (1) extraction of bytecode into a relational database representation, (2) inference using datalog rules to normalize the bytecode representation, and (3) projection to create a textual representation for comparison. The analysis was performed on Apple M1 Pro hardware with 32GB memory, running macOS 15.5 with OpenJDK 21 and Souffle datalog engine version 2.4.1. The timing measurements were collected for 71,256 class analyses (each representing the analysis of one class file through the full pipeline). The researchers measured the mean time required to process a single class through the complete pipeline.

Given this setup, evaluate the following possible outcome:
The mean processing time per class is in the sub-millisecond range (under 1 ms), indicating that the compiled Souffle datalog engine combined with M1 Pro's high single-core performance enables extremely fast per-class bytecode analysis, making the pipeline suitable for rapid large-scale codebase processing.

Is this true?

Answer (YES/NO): NO